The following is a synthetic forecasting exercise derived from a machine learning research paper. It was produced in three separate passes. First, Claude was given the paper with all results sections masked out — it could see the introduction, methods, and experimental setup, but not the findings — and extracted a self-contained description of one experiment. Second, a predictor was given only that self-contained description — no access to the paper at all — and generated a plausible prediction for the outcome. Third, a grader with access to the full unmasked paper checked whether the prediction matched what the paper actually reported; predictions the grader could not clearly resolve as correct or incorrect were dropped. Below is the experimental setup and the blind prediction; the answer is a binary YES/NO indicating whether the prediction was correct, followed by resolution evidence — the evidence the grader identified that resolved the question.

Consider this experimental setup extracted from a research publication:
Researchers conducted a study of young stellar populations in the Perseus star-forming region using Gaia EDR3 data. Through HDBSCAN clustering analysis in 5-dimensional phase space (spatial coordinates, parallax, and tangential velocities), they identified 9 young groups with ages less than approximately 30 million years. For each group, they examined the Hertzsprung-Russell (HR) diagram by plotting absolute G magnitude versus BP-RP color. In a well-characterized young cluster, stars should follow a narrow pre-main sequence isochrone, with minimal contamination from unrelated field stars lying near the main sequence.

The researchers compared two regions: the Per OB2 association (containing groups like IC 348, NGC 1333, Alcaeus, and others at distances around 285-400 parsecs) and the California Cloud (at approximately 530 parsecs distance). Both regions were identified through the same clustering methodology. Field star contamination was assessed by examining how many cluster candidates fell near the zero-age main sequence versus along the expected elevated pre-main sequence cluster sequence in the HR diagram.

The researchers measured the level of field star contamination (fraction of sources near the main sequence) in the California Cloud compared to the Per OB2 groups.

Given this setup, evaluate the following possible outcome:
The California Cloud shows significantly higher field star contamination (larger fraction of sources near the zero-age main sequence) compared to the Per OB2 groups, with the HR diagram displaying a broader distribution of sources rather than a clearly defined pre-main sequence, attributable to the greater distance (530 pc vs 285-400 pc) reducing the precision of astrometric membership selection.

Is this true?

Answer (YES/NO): NO